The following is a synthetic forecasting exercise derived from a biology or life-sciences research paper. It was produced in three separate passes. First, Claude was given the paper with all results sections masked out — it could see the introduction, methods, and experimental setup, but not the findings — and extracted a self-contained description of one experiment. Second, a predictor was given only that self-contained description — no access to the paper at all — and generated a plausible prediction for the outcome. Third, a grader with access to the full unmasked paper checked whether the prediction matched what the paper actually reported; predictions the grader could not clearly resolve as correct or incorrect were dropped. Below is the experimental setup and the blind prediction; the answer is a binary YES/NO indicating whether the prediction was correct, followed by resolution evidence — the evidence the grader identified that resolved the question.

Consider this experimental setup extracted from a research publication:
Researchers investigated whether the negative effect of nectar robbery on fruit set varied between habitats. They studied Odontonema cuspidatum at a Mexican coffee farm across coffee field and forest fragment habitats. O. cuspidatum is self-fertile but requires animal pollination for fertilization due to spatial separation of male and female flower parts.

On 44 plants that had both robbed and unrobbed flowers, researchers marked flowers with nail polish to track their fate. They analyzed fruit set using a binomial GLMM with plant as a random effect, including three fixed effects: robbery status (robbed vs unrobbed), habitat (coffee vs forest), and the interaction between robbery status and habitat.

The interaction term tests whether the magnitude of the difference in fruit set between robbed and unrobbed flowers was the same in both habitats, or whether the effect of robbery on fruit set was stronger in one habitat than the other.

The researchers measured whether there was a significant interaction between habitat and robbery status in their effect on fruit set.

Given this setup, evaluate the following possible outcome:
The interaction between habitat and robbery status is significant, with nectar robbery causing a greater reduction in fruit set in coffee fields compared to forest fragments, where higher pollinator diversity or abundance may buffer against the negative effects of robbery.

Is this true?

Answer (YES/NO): NO